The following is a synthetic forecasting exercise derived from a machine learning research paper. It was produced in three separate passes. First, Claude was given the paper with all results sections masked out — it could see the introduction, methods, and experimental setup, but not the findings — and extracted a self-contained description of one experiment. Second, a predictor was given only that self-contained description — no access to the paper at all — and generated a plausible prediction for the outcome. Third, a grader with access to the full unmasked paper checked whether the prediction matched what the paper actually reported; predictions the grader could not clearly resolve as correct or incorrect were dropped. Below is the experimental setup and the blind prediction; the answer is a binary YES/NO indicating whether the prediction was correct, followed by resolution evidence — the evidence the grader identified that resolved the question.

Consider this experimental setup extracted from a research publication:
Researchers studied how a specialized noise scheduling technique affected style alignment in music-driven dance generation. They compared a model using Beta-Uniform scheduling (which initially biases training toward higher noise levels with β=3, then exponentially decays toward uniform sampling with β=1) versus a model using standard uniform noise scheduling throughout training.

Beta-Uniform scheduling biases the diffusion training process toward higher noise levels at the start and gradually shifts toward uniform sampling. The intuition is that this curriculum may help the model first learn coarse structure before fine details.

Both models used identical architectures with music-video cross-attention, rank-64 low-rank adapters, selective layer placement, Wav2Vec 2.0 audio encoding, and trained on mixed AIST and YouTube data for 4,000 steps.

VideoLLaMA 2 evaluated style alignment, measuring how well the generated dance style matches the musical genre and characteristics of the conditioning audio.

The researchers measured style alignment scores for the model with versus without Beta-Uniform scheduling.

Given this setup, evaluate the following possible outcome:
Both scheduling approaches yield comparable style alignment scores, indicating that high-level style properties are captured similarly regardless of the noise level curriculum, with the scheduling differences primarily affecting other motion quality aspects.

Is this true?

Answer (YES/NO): NO